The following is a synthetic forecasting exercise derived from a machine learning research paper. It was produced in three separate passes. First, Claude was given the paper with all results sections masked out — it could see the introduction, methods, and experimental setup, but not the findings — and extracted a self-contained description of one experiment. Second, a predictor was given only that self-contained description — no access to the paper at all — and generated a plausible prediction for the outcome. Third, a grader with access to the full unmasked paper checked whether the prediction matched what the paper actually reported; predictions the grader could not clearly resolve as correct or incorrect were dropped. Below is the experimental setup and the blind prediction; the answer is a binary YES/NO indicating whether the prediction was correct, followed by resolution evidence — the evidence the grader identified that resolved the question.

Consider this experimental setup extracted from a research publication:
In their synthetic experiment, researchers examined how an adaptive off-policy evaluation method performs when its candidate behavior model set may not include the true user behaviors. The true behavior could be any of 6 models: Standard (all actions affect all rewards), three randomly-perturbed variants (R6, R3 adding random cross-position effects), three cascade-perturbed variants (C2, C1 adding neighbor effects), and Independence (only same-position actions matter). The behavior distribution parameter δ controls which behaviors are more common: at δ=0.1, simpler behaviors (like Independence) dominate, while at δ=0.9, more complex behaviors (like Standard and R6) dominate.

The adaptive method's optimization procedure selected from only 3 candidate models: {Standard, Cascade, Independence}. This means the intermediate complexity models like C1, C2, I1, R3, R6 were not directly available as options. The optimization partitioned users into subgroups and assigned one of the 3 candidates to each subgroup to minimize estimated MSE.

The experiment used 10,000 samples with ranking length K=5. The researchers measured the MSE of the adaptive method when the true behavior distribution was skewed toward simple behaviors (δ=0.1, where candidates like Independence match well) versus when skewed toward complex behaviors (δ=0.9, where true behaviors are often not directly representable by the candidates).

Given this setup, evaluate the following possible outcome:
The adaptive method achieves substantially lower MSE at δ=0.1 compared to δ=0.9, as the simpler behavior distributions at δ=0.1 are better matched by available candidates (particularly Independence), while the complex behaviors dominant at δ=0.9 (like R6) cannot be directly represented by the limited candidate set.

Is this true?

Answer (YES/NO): NO